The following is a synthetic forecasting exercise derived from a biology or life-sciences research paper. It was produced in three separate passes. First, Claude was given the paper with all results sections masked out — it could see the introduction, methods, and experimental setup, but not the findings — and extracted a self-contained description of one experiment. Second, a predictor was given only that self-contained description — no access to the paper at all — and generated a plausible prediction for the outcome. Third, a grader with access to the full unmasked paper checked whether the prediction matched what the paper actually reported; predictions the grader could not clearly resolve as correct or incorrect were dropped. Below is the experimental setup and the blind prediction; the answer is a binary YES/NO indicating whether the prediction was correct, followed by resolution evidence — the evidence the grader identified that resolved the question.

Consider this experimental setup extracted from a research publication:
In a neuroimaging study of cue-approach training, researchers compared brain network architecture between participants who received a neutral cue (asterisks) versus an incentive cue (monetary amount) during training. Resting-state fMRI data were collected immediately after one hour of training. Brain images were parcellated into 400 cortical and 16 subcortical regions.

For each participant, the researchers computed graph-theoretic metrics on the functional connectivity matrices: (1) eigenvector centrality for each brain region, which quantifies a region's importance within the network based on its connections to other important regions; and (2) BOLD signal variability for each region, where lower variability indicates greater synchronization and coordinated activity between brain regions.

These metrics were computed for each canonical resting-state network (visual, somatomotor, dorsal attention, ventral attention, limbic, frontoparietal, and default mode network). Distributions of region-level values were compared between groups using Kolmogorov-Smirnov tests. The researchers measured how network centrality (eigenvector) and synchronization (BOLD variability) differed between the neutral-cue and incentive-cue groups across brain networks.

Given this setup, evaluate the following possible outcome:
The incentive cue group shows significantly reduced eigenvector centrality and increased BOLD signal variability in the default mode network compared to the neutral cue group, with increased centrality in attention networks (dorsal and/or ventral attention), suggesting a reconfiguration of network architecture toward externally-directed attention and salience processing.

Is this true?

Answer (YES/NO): NO